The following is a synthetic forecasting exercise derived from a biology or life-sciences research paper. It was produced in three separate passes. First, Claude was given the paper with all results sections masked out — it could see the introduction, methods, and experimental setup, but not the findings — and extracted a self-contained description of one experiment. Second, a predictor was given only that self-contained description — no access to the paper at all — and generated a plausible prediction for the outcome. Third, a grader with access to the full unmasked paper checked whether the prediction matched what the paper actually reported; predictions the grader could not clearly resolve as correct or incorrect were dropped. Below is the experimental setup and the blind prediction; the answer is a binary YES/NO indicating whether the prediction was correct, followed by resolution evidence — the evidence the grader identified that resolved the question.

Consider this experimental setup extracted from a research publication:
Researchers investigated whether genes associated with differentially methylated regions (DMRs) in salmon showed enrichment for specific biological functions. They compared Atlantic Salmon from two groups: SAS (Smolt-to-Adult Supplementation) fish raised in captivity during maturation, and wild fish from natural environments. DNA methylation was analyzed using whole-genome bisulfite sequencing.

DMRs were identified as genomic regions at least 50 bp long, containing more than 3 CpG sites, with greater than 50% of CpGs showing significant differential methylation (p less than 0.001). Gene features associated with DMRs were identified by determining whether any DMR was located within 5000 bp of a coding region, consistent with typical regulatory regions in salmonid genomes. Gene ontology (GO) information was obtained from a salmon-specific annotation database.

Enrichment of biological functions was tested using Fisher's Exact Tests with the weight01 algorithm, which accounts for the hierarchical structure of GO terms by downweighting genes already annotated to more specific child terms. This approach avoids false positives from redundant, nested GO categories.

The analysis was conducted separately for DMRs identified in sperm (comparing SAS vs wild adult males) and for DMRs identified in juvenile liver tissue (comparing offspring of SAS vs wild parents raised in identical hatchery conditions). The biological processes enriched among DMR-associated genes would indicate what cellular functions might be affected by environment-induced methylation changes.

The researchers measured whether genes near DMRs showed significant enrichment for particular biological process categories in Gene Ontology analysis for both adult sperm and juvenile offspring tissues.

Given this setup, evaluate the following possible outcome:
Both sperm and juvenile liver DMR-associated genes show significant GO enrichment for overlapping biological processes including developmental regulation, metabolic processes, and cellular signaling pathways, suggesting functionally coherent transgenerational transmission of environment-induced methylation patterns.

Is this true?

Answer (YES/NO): NO